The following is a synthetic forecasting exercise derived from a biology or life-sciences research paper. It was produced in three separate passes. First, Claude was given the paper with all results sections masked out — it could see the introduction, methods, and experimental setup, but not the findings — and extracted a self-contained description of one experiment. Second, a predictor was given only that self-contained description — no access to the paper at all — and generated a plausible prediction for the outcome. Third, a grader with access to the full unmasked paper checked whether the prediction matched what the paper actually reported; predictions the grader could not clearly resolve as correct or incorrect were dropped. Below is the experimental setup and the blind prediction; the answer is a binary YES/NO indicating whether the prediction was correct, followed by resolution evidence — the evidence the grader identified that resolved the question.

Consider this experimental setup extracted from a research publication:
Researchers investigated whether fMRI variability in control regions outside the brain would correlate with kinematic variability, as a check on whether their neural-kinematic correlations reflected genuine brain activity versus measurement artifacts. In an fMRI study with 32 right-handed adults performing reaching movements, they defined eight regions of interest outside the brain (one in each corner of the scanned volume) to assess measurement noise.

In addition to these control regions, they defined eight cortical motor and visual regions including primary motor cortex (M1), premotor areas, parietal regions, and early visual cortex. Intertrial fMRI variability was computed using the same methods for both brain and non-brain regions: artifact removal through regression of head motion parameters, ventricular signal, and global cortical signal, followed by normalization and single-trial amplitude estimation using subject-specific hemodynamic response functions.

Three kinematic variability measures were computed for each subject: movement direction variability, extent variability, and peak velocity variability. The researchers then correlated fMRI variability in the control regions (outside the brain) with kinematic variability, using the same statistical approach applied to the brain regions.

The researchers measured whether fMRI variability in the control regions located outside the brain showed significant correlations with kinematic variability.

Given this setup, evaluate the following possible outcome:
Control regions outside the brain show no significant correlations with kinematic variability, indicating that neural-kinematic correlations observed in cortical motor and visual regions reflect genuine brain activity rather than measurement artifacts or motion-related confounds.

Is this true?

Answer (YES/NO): YES